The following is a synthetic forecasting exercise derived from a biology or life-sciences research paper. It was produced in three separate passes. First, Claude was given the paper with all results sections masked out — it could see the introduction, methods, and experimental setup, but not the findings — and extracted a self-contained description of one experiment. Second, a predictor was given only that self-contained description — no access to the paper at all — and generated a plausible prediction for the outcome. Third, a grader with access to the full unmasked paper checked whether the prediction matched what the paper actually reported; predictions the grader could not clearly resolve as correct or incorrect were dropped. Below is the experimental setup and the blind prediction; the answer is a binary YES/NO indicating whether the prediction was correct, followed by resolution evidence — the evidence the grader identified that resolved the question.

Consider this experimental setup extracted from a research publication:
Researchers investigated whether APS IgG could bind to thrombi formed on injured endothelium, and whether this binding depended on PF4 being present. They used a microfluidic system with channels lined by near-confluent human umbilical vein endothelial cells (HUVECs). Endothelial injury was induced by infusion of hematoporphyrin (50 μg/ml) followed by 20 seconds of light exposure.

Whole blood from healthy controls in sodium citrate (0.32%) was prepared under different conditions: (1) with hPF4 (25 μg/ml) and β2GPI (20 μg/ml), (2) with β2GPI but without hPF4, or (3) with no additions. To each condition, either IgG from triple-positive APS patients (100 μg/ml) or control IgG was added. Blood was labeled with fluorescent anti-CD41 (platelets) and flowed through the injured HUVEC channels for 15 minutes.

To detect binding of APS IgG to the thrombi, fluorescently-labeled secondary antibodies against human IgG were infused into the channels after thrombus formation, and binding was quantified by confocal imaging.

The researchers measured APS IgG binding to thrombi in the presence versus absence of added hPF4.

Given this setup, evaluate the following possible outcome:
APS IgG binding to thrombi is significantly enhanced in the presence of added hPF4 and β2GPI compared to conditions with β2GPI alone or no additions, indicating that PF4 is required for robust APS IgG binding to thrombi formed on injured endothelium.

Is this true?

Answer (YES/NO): YES